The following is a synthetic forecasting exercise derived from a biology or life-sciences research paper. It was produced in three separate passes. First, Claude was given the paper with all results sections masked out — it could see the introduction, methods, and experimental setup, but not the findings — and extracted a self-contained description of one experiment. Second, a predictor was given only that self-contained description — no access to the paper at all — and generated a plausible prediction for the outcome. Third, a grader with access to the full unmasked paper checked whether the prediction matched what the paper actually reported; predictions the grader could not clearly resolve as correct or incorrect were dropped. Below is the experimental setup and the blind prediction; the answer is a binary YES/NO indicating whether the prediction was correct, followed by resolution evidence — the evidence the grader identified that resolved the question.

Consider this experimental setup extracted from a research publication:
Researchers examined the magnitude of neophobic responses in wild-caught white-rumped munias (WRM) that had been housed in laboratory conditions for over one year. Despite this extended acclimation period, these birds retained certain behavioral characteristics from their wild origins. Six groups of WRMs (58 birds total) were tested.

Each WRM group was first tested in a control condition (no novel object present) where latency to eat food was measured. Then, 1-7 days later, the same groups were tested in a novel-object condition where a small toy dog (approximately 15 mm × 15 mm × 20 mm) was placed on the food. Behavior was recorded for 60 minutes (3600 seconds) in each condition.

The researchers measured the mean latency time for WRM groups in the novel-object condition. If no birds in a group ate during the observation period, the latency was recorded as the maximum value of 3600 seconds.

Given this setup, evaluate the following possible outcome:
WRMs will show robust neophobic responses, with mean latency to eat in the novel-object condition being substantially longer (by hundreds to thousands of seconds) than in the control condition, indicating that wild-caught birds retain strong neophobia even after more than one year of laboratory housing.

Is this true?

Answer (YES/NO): YES